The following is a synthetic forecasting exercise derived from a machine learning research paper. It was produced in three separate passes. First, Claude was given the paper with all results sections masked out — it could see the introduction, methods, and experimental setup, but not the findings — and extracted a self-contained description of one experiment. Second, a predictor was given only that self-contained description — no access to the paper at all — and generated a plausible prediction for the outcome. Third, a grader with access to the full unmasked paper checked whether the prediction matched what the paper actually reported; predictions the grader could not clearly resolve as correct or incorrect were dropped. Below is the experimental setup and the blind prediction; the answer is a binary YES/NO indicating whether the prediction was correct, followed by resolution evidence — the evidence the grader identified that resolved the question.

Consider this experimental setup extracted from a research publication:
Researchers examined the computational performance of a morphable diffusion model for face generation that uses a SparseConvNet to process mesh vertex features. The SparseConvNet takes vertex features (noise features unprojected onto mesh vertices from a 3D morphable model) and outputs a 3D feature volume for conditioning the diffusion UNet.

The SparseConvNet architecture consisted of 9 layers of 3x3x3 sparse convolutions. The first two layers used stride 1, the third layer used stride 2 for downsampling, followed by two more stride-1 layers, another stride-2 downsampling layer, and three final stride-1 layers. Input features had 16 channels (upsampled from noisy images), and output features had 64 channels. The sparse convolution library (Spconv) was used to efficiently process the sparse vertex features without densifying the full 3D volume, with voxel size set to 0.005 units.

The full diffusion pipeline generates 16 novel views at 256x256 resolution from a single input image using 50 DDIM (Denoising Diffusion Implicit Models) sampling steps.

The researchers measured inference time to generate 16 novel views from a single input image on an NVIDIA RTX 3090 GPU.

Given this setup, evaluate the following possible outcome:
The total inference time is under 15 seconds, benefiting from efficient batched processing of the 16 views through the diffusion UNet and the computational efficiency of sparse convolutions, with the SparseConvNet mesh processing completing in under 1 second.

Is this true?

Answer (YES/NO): NO